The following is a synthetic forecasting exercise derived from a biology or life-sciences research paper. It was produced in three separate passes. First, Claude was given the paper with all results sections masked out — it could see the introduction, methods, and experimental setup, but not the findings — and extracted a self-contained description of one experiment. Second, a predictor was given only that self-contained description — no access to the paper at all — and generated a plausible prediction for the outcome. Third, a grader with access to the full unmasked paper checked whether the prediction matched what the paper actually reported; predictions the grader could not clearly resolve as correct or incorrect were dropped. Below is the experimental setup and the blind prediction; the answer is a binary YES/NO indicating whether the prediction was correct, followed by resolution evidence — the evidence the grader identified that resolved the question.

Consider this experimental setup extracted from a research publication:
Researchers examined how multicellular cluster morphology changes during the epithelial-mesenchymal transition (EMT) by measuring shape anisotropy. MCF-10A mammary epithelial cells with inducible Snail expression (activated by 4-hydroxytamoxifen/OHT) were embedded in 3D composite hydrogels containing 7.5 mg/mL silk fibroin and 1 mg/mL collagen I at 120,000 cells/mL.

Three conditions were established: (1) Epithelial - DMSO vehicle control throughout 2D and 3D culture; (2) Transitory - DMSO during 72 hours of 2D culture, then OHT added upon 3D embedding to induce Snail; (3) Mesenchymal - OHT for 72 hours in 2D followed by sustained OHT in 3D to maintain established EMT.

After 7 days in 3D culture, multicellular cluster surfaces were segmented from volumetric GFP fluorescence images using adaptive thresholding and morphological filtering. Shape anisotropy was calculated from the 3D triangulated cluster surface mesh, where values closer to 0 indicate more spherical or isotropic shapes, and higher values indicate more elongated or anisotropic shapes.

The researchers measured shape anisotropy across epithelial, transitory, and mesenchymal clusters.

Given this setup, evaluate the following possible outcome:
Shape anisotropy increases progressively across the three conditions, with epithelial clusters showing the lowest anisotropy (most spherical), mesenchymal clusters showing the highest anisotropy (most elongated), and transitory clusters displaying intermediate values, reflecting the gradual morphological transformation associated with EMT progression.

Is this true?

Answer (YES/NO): NO